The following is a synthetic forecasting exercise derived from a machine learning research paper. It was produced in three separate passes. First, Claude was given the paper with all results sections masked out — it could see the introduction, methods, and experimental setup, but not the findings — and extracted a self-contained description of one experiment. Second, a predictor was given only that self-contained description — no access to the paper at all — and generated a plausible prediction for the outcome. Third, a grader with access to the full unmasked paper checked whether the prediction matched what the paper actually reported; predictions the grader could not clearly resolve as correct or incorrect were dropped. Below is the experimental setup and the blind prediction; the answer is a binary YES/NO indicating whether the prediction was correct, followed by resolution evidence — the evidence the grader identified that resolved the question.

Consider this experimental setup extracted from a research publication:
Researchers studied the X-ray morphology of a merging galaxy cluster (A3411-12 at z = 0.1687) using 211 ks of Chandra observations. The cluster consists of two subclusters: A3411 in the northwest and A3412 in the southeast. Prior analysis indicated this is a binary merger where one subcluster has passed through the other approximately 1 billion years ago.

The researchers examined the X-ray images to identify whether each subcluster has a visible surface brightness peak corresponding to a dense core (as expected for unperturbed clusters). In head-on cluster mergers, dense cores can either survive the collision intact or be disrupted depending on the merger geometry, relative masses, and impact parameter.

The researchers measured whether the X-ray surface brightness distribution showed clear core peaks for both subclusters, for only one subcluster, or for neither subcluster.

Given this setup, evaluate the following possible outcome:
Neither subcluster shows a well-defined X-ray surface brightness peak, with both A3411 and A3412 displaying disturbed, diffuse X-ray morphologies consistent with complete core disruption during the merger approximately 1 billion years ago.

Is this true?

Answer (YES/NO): NO